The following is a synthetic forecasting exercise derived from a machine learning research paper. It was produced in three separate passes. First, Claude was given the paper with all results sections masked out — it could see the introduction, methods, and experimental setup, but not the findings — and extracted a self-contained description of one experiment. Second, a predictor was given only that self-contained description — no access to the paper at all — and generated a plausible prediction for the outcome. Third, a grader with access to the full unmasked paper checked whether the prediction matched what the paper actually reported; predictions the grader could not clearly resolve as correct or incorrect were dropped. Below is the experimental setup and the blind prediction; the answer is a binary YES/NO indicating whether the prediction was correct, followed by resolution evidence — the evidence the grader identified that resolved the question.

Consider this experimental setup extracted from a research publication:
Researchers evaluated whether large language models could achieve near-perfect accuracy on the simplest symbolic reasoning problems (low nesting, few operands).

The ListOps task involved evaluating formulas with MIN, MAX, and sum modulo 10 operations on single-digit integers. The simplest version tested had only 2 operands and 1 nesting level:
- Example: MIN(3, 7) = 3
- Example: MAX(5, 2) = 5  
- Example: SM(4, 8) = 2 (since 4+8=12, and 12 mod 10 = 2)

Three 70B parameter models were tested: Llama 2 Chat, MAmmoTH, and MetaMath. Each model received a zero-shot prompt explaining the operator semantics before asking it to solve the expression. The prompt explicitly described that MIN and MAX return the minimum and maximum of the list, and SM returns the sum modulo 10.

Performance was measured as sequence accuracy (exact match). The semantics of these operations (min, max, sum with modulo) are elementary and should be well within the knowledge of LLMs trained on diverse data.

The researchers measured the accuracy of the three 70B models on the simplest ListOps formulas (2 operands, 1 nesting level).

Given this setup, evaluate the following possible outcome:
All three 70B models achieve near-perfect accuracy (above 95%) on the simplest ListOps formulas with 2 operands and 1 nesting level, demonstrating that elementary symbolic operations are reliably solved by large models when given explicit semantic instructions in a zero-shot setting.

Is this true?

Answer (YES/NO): NO